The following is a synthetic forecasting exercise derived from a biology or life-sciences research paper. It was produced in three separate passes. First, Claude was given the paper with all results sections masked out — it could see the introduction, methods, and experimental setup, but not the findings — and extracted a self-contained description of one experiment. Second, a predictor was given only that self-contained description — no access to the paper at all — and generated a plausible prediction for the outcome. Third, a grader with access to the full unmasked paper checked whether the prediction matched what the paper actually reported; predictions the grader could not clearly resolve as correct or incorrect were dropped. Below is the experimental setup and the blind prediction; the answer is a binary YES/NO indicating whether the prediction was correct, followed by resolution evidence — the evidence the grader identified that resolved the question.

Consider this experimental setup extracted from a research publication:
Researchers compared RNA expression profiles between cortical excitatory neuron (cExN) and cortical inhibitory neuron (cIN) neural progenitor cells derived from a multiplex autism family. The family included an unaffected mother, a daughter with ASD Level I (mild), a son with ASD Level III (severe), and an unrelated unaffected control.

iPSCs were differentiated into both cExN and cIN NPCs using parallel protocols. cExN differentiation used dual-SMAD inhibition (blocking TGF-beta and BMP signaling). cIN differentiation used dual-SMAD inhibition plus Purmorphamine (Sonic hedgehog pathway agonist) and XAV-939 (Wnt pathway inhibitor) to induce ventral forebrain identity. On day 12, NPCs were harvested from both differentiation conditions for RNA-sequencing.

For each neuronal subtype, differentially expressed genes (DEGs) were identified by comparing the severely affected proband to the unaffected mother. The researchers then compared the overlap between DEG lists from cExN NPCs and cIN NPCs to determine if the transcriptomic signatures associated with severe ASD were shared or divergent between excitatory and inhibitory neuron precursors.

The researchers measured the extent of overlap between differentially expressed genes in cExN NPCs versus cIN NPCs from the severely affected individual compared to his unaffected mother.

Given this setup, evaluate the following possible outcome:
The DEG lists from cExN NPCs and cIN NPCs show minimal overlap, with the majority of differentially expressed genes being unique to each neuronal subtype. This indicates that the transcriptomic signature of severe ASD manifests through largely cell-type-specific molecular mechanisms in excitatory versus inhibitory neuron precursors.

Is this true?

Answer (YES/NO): YES